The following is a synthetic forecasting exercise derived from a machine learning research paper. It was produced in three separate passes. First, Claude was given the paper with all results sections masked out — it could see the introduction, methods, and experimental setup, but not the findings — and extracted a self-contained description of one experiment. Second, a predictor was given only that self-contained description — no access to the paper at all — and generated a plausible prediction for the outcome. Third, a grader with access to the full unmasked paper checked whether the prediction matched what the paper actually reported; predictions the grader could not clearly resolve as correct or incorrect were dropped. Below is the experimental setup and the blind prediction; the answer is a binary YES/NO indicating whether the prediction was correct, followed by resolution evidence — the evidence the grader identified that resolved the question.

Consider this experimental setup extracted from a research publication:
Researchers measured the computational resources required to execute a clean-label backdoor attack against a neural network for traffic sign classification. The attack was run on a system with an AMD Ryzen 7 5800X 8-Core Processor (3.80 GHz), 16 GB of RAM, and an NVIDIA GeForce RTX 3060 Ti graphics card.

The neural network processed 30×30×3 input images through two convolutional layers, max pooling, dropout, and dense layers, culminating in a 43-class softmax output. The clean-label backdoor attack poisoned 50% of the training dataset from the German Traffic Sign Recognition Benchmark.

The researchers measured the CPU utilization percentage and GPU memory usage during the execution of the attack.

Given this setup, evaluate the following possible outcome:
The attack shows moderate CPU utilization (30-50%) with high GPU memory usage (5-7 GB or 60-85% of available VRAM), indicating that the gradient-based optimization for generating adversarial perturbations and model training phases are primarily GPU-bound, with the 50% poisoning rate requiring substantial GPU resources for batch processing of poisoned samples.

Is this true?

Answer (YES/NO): NO